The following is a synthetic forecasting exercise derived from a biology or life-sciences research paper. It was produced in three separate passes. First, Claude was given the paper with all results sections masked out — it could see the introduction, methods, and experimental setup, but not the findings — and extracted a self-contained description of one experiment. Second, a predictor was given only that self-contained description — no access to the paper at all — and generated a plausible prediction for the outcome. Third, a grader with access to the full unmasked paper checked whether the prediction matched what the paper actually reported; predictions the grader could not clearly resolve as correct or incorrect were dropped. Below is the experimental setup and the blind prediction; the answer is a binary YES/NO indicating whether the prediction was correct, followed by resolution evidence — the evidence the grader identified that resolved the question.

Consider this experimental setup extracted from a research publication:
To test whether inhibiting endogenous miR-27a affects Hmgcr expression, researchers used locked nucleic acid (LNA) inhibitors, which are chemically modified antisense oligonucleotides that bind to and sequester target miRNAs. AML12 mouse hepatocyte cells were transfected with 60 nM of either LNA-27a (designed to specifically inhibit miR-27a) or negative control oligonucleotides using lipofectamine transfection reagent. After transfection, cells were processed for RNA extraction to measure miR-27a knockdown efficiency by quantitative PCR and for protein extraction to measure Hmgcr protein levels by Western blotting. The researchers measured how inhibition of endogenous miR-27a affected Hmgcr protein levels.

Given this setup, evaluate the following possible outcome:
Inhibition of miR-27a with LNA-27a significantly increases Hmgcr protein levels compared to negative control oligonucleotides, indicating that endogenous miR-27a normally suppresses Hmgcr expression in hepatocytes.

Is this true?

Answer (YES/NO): YES